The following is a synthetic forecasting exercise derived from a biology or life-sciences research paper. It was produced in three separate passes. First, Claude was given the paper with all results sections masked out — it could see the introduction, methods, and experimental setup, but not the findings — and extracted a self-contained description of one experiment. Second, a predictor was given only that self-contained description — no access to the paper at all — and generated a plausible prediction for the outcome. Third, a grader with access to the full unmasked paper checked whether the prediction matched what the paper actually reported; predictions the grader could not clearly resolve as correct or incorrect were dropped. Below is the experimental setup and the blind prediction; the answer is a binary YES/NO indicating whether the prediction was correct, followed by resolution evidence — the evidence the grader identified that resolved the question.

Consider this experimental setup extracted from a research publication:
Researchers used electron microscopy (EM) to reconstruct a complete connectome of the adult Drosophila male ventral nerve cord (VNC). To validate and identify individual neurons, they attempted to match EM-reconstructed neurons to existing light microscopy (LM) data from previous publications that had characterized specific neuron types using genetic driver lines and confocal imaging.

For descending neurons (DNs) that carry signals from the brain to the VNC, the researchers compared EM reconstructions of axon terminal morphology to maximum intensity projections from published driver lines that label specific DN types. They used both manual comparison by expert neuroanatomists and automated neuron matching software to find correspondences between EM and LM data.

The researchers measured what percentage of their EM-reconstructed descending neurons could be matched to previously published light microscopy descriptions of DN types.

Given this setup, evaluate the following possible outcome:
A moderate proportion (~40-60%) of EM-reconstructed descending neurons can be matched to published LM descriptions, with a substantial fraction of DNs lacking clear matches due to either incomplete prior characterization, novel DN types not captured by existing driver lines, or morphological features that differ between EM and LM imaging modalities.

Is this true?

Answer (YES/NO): NO